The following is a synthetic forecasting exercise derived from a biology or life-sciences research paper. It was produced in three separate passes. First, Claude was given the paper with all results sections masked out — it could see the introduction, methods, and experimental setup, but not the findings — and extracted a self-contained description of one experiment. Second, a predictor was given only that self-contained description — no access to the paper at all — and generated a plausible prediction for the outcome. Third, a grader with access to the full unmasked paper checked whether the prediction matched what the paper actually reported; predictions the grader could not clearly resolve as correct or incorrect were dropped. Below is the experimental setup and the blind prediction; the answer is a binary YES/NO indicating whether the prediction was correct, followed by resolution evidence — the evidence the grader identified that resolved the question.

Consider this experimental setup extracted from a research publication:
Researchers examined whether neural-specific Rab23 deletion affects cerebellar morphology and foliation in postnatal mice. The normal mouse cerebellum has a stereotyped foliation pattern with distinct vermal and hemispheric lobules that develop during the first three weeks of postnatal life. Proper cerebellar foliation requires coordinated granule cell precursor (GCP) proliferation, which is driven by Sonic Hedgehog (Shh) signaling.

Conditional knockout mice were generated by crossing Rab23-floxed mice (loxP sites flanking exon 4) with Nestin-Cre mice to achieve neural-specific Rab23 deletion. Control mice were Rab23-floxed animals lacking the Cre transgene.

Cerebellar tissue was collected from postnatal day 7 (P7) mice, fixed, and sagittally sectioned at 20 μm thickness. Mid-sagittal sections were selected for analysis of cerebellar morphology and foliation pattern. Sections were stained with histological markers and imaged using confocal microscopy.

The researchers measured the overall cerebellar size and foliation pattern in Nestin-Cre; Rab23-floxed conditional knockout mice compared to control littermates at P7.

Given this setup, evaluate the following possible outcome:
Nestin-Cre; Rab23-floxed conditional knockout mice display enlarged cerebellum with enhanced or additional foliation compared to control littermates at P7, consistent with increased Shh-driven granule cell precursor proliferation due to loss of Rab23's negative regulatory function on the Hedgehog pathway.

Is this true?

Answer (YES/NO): NO